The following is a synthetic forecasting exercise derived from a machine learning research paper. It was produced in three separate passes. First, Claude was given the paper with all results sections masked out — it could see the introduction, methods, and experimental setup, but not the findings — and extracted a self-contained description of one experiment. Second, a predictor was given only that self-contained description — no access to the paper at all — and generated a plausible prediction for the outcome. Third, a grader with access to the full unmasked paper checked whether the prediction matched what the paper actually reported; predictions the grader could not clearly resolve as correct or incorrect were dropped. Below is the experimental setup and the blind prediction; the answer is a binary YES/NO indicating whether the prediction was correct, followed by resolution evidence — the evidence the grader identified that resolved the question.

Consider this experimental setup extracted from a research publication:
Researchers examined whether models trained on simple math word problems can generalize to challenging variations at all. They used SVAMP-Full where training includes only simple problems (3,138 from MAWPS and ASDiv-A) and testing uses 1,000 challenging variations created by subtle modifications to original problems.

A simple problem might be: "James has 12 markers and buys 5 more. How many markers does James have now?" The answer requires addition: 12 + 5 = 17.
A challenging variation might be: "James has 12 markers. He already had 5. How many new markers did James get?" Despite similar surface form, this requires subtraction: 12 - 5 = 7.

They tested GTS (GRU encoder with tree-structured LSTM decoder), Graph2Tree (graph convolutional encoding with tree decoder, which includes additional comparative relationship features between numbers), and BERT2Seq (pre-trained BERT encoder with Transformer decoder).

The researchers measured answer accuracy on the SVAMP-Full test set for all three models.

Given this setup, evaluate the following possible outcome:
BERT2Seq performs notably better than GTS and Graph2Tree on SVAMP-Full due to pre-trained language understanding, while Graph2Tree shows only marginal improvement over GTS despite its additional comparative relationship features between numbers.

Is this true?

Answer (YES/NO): NO